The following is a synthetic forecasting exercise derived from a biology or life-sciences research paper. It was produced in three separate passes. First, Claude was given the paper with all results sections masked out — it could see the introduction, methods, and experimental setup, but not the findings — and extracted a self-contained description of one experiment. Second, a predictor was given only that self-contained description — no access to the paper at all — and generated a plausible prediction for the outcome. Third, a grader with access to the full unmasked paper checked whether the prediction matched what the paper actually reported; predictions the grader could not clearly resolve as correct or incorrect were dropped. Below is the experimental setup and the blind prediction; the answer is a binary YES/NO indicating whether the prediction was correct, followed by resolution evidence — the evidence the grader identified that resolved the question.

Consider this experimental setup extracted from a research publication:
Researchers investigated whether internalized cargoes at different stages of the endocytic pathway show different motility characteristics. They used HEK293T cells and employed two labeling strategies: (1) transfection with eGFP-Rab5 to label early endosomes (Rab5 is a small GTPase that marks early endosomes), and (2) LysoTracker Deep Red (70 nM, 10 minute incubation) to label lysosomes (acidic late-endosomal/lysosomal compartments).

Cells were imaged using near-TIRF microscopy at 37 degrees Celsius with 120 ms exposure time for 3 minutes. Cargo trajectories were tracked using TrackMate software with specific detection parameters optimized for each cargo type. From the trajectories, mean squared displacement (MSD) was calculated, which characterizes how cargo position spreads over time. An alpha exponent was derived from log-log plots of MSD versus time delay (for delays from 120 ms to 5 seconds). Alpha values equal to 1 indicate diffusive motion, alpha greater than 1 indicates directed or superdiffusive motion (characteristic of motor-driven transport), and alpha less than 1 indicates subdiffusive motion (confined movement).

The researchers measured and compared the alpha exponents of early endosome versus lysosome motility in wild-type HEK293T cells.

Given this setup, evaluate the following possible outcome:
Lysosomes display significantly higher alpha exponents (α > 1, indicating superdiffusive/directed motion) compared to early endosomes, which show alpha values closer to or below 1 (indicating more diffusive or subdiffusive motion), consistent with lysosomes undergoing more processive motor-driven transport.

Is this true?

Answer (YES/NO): YES